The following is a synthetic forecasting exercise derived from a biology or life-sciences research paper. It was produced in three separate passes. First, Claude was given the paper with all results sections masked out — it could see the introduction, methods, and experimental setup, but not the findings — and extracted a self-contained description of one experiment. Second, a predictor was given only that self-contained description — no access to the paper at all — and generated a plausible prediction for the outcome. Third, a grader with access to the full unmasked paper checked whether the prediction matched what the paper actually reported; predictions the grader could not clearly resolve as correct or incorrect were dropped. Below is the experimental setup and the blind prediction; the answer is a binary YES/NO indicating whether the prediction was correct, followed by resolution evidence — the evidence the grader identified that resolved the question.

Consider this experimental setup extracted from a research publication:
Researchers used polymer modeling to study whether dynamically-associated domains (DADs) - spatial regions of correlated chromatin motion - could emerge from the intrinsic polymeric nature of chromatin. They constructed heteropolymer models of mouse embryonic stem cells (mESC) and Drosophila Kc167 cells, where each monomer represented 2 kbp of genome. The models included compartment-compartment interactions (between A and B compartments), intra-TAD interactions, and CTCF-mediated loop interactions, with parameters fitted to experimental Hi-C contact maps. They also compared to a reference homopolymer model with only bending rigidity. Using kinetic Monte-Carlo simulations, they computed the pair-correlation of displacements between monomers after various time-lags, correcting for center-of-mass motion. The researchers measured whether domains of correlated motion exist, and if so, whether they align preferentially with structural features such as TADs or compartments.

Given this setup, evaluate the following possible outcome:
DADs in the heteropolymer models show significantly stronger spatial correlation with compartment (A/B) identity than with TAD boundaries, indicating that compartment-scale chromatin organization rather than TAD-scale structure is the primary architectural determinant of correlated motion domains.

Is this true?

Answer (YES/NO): NO